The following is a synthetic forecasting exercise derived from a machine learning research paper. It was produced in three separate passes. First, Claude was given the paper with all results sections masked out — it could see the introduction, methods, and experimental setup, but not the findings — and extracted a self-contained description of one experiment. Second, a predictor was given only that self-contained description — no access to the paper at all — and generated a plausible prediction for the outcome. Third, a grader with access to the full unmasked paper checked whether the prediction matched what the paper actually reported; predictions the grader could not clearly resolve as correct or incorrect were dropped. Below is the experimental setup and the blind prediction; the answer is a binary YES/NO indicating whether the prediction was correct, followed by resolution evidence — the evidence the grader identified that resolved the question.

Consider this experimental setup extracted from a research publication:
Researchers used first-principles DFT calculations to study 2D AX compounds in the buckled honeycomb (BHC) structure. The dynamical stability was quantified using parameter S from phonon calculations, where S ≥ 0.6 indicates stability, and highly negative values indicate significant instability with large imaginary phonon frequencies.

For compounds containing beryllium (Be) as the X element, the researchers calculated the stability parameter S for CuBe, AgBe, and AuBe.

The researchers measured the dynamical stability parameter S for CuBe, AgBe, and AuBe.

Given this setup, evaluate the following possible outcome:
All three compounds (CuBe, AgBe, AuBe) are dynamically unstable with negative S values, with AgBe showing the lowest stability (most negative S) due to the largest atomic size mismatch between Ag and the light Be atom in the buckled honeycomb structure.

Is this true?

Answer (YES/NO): NO